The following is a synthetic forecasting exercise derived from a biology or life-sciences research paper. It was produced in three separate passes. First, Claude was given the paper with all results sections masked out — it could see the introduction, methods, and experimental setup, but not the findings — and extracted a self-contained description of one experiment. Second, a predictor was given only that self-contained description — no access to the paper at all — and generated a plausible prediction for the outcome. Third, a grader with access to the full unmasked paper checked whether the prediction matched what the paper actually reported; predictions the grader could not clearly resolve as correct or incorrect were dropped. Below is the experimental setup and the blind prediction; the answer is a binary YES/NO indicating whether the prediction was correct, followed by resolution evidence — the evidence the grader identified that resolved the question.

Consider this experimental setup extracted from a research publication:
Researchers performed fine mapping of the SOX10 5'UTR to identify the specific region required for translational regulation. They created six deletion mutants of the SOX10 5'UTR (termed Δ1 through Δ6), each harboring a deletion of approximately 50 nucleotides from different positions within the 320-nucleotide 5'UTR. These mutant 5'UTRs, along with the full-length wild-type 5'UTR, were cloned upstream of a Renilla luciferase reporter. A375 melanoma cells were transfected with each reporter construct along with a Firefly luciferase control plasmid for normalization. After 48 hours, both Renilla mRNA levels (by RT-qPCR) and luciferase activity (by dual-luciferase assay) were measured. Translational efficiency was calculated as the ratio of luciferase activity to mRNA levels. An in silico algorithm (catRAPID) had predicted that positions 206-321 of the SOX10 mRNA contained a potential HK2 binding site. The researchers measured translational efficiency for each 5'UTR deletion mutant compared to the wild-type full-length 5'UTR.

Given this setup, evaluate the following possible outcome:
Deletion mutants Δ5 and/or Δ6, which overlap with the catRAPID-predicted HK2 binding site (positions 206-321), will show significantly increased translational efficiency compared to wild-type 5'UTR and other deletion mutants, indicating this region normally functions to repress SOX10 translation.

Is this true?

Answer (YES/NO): NO